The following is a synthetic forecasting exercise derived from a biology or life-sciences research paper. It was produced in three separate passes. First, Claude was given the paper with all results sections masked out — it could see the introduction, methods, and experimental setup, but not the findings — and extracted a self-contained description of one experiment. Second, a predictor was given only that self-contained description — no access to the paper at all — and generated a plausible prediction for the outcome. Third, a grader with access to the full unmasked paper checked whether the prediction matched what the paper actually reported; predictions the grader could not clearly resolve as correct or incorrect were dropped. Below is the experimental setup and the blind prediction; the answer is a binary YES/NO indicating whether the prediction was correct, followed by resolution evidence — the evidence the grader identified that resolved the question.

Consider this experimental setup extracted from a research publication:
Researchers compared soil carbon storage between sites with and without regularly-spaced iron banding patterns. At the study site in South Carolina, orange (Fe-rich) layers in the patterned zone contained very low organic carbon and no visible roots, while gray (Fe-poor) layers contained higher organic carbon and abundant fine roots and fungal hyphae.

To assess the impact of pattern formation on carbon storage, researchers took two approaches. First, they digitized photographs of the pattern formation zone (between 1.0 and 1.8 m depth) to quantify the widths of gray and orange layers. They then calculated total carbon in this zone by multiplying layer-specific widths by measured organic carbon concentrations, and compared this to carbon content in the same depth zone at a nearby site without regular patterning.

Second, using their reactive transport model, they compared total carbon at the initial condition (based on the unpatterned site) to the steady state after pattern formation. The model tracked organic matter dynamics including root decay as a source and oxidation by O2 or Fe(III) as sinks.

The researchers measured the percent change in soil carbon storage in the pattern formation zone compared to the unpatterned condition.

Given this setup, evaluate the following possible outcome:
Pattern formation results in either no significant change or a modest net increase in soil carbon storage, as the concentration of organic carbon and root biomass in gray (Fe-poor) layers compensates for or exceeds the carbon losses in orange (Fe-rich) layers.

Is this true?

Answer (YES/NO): NO